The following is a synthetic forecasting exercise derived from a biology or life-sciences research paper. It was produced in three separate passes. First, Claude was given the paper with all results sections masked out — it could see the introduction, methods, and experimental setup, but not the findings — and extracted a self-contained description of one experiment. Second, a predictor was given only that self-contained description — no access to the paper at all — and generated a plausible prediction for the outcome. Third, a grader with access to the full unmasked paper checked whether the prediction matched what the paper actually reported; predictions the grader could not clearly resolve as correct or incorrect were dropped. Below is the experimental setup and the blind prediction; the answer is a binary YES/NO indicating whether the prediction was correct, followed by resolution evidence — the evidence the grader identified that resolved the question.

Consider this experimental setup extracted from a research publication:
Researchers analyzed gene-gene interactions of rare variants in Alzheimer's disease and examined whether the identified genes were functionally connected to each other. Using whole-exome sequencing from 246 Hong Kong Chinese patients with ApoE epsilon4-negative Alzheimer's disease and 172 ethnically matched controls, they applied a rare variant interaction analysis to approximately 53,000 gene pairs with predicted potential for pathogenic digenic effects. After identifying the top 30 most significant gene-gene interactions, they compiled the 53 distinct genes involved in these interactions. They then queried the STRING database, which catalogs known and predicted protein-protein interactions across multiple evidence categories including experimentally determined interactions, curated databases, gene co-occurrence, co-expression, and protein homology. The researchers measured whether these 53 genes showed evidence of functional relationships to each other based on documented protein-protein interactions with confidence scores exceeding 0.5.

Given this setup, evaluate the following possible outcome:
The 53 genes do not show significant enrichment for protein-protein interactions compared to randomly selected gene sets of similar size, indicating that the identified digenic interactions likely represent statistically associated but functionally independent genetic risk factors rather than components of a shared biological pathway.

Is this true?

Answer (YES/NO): NO